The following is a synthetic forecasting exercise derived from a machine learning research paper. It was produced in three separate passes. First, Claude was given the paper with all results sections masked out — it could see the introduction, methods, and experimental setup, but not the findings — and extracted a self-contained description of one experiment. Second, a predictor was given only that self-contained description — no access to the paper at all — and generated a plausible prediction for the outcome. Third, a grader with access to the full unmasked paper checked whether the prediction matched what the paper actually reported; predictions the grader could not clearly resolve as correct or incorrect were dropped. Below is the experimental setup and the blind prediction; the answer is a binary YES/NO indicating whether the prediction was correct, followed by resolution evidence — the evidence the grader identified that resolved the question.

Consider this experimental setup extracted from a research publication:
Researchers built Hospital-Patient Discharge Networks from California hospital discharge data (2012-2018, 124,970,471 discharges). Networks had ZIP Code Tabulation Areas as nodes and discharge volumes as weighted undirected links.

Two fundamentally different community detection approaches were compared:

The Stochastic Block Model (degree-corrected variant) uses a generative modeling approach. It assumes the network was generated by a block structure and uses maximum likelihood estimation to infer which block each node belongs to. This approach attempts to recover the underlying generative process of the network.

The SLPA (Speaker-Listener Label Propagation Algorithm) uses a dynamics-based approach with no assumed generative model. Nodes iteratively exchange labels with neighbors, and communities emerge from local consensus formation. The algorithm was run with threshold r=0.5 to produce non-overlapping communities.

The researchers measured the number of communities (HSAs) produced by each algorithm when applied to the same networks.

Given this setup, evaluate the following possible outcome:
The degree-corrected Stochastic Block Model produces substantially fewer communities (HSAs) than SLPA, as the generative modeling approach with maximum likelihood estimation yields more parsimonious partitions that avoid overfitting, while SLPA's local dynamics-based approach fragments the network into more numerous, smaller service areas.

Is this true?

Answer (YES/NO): YES